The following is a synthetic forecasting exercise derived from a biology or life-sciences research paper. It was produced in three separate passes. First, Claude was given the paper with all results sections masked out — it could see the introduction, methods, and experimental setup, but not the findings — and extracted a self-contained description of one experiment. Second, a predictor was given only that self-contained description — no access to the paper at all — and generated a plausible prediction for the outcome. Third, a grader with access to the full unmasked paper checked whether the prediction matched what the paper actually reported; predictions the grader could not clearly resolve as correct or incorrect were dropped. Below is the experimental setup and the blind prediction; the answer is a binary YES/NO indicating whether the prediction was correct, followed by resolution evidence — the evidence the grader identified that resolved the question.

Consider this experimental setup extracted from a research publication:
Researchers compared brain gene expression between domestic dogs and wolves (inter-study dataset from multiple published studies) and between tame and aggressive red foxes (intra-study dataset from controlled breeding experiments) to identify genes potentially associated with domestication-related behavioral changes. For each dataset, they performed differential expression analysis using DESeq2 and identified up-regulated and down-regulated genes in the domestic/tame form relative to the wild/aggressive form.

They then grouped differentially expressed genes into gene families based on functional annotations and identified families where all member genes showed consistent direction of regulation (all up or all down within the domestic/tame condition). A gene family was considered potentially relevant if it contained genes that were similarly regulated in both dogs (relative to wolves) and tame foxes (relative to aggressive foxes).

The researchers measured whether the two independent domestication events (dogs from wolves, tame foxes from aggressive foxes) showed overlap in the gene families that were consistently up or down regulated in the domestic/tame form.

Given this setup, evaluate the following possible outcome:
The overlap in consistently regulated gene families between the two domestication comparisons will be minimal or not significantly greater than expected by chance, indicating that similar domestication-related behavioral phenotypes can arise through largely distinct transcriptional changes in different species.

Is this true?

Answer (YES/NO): NO